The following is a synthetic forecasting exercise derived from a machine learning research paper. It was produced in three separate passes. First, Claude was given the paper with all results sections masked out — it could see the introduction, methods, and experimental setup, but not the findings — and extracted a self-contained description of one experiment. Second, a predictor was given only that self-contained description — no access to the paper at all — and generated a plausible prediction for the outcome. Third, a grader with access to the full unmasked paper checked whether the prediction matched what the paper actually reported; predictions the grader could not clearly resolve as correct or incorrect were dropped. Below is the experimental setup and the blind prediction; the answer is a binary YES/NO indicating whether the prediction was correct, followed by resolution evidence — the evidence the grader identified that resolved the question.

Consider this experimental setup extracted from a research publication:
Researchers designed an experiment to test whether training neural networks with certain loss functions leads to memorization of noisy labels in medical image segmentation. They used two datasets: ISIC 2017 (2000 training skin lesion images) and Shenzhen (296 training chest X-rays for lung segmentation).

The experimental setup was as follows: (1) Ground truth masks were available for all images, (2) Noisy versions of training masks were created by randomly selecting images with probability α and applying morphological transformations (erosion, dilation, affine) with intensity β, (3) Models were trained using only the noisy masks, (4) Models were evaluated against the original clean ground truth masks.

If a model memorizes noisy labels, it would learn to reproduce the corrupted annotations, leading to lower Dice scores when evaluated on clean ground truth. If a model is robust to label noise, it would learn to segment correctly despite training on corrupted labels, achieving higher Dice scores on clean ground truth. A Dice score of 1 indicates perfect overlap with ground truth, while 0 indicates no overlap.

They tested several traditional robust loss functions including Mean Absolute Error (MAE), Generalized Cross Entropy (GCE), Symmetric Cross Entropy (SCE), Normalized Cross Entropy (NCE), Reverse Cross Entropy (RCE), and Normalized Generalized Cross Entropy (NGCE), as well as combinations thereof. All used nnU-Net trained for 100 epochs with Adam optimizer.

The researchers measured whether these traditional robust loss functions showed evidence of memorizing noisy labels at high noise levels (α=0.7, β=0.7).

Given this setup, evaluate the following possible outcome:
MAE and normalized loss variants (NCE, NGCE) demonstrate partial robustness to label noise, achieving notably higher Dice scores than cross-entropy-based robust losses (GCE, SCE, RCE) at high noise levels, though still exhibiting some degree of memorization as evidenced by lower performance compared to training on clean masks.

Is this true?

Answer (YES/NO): NO